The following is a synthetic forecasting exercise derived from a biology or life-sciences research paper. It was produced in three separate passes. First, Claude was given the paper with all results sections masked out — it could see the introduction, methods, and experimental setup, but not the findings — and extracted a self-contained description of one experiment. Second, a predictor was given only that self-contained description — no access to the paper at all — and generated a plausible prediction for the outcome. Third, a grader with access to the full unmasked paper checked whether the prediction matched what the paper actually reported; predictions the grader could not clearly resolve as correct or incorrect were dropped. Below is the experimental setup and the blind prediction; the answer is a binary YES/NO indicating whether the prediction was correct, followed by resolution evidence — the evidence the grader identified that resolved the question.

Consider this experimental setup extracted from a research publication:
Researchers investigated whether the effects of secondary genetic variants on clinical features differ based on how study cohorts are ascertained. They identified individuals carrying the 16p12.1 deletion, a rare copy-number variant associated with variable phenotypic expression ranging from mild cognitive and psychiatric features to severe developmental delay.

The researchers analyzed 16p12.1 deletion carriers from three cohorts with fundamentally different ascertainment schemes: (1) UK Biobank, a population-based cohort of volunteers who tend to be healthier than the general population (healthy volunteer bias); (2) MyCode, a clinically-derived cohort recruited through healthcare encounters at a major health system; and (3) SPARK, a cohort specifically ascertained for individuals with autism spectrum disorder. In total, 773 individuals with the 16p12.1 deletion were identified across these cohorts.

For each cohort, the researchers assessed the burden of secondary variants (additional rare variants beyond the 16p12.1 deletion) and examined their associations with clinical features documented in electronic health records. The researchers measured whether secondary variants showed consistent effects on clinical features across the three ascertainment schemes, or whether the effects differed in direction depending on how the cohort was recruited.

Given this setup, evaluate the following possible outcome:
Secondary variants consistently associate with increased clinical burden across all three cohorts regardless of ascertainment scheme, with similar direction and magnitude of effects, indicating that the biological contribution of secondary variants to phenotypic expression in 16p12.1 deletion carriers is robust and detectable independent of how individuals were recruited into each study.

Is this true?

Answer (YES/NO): NO